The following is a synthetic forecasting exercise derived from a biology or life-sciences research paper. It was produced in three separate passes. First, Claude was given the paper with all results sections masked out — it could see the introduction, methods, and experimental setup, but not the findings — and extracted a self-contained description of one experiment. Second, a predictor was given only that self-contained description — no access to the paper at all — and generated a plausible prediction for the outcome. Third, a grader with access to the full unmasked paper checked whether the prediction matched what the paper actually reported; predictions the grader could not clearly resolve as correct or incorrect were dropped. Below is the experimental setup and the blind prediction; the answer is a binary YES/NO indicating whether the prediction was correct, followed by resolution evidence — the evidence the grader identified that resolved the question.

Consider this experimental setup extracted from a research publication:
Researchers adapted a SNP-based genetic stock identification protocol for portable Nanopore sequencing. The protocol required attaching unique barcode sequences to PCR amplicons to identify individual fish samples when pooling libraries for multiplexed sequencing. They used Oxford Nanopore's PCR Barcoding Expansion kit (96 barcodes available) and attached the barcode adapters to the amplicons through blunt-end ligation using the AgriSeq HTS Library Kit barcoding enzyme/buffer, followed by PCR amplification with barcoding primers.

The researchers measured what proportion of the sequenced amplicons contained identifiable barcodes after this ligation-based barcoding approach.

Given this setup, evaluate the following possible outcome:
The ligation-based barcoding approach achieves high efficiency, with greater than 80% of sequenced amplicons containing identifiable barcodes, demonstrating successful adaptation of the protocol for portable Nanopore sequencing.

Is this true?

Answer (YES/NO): NO